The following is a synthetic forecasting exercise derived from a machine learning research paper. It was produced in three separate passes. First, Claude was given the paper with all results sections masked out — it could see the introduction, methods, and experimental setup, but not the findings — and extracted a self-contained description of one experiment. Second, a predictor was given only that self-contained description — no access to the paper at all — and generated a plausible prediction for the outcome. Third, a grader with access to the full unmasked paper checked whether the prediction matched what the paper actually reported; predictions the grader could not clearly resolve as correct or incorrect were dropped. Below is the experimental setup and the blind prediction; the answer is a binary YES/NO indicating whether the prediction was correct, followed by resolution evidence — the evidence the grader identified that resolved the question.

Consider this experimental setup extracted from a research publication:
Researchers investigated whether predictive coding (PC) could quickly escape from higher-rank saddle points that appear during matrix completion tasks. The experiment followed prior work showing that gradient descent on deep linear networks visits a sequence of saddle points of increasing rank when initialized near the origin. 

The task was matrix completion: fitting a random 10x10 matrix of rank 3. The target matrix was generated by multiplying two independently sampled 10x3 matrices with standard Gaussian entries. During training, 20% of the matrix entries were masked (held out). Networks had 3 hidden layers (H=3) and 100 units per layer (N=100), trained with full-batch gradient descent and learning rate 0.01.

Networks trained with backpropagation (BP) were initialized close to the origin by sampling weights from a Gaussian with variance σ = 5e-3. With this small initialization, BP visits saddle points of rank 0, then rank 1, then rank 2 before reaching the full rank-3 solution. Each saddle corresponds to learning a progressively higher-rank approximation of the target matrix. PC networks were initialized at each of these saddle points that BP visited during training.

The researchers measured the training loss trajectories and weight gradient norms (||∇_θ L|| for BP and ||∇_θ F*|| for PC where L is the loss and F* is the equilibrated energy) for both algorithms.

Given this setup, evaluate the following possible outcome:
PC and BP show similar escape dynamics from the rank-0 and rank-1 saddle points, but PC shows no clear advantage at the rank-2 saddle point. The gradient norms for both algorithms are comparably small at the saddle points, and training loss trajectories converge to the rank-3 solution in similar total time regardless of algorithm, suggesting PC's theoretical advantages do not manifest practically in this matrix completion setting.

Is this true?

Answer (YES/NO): NO